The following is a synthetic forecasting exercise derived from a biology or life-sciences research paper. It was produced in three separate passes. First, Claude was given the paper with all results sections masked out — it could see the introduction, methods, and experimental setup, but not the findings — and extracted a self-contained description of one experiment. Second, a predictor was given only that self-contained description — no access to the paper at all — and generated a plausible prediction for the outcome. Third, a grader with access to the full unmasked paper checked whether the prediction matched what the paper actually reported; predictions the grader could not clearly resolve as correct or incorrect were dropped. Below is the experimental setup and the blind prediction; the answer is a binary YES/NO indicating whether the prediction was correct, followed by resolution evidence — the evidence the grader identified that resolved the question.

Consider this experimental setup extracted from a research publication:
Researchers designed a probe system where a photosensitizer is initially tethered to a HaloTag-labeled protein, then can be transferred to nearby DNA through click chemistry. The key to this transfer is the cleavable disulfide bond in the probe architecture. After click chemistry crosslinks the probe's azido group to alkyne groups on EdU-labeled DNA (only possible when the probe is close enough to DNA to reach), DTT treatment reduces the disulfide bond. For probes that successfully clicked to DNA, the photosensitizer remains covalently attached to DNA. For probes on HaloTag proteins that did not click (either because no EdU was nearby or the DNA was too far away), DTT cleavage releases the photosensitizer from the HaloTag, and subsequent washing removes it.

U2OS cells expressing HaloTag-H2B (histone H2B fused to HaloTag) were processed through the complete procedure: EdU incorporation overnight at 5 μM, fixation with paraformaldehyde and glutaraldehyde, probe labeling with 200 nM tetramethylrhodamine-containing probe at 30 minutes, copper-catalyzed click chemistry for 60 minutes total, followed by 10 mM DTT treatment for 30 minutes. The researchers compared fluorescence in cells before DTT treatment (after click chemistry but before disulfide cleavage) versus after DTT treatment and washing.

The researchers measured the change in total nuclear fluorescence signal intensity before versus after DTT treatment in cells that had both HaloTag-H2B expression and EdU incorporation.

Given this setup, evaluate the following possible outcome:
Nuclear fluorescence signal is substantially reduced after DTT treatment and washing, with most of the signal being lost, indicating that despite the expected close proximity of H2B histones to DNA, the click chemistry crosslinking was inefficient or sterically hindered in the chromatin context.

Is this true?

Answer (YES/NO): YES